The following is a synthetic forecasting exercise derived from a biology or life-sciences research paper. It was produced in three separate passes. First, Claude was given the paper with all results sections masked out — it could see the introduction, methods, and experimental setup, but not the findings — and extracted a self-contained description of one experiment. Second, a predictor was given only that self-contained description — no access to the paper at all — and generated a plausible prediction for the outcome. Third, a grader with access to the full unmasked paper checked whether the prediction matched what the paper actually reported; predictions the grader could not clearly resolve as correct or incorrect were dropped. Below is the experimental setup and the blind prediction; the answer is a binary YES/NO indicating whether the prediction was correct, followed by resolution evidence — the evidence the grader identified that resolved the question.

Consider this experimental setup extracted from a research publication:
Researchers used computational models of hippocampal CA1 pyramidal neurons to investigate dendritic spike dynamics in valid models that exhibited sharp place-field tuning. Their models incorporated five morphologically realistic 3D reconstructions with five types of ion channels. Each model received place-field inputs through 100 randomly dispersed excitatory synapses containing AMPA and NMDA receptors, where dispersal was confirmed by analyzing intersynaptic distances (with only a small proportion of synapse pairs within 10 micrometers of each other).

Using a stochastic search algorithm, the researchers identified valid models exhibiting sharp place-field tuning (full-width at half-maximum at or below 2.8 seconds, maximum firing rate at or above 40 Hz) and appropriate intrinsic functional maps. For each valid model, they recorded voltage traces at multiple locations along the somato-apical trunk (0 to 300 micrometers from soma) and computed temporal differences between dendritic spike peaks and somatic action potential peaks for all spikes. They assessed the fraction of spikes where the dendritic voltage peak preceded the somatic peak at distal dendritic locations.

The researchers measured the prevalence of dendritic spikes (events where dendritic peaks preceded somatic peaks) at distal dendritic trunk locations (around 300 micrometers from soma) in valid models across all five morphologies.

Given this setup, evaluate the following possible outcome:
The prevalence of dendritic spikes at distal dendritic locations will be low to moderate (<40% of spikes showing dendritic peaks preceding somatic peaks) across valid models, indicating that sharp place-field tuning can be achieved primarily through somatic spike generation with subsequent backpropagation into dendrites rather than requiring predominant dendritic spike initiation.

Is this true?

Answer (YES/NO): NO